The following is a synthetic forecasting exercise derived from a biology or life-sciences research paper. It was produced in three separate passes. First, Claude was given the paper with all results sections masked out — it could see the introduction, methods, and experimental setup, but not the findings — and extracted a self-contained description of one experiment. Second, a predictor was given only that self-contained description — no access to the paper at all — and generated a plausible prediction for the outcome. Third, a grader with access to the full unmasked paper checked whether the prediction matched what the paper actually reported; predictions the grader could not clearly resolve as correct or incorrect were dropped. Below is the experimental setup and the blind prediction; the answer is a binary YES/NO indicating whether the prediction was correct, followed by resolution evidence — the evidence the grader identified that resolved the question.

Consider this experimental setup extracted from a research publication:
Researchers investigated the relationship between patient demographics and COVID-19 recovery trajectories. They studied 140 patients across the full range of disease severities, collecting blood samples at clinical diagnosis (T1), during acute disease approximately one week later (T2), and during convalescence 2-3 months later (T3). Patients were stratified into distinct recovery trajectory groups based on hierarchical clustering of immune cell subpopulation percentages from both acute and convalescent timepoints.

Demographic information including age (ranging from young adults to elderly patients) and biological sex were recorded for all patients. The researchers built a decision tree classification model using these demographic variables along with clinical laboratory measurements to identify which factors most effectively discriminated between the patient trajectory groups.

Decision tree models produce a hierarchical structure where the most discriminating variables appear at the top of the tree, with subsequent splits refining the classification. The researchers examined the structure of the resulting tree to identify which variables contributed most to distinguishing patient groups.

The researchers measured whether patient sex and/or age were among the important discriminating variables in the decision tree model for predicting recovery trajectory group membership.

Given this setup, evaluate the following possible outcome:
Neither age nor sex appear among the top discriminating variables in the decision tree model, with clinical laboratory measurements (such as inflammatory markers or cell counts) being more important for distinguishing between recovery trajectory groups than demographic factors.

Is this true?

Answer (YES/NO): NO